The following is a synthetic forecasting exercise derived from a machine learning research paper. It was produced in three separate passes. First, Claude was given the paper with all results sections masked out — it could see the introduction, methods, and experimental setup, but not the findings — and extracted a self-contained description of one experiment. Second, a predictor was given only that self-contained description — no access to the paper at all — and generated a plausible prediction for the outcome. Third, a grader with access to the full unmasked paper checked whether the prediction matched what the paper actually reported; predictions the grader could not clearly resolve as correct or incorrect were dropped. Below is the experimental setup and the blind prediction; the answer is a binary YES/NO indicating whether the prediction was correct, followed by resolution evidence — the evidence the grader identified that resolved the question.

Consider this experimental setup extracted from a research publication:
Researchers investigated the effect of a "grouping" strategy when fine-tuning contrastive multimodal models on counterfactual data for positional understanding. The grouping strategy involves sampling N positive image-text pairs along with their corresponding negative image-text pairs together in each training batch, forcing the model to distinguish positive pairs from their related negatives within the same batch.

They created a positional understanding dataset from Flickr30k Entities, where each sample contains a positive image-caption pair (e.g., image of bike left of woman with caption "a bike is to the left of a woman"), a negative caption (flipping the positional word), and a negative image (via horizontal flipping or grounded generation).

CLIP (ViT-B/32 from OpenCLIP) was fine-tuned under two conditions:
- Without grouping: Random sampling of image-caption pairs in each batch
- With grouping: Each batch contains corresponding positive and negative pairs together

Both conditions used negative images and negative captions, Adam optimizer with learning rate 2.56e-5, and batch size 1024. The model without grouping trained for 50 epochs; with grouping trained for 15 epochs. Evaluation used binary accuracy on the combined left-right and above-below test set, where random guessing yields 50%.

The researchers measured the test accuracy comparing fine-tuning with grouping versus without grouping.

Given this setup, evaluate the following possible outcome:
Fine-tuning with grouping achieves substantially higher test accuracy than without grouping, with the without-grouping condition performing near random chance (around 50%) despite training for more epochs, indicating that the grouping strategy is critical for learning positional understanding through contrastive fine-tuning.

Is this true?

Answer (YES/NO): NO